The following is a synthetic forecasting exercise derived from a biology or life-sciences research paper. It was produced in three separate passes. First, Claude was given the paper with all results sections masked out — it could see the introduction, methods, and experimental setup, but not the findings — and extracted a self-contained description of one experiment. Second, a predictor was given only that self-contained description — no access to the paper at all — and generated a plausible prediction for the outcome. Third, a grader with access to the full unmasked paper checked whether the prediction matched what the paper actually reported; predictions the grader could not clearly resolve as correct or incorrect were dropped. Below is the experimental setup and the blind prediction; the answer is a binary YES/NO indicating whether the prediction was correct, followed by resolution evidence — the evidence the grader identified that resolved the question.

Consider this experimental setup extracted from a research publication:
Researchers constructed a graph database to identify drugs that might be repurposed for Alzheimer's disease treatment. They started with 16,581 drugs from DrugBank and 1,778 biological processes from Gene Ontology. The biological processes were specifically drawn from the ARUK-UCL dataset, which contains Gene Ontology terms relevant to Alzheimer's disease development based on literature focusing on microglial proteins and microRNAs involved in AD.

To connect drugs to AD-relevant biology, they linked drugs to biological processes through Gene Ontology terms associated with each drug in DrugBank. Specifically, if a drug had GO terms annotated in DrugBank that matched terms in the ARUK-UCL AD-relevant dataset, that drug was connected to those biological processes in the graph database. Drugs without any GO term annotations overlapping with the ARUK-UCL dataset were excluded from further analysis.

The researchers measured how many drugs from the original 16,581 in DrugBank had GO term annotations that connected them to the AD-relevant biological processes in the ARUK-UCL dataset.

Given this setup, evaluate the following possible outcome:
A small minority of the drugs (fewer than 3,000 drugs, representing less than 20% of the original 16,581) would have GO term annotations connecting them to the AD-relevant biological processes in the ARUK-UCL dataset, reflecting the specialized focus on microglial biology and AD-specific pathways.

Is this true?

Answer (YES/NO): NO